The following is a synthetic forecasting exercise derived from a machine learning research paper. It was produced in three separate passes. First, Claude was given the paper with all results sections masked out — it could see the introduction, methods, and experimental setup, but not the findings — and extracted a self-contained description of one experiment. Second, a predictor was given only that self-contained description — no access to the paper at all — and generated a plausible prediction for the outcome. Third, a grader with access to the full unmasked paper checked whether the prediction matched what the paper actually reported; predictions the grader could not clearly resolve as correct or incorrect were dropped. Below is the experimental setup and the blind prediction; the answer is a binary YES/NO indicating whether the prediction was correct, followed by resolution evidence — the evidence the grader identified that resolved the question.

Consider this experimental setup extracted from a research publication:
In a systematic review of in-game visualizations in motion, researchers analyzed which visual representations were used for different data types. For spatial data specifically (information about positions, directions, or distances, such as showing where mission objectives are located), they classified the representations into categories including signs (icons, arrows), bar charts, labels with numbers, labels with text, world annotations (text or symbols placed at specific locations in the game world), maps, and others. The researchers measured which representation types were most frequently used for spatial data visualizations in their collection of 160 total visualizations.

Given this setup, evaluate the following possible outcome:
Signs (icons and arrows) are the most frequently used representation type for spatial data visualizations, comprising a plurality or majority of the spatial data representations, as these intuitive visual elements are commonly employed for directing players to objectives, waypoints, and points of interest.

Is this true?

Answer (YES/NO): YES